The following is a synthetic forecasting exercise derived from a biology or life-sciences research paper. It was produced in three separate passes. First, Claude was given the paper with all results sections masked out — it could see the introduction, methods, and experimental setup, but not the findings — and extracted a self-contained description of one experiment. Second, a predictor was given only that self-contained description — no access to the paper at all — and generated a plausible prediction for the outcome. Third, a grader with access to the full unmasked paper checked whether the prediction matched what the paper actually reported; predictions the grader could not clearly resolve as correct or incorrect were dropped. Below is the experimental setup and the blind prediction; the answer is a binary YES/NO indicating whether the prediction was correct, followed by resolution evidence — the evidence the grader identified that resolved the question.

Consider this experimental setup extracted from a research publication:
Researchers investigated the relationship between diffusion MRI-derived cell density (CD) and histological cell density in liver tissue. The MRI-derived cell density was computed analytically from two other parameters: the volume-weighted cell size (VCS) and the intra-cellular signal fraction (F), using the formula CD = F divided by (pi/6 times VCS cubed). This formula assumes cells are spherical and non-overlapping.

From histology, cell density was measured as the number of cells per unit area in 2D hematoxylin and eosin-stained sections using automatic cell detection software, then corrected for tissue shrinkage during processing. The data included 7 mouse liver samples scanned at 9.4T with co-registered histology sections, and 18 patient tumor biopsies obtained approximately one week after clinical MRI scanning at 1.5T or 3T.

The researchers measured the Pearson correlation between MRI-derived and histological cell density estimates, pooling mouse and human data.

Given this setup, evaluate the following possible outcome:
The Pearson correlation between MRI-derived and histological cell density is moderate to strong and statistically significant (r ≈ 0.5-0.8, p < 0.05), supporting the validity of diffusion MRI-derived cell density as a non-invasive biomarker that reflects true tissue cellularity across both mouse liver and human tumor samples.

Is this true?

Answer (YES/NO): YES